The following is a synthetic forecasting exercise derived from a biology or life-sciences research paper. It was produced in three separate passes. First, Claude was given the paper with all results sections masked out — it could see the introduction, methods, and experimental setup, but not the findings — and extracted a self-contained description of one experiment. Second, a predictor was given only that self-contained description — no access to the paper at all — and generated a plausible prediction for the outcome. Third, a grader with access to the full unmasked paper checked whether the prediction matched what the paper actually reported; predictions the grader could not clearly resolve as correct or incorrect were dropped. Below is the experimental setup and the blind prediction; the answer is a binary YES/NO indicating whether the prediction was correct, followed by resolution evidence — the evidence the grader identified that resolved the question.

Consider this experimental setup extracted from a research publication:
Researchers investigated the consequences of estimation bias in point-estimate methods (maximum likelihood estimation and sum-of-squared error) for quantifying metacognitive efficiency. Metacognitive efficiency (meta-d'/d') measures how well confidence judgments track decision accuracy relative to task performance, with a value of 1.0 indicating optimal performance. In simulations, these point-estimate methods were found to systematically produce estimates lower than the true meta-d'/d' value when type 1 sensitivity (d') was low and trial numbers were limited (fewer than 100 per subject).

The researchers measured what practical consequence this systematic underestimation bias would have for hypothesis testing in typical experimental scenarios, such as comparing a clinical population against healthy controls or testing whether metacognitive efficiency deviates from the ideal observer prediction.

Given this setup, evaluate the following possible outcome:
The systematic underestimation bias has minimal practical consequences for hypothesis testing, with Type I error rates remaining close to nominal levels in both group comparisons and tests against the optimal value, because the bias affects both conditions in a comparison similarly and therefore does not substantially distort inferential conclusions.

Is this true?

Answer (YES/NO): NO